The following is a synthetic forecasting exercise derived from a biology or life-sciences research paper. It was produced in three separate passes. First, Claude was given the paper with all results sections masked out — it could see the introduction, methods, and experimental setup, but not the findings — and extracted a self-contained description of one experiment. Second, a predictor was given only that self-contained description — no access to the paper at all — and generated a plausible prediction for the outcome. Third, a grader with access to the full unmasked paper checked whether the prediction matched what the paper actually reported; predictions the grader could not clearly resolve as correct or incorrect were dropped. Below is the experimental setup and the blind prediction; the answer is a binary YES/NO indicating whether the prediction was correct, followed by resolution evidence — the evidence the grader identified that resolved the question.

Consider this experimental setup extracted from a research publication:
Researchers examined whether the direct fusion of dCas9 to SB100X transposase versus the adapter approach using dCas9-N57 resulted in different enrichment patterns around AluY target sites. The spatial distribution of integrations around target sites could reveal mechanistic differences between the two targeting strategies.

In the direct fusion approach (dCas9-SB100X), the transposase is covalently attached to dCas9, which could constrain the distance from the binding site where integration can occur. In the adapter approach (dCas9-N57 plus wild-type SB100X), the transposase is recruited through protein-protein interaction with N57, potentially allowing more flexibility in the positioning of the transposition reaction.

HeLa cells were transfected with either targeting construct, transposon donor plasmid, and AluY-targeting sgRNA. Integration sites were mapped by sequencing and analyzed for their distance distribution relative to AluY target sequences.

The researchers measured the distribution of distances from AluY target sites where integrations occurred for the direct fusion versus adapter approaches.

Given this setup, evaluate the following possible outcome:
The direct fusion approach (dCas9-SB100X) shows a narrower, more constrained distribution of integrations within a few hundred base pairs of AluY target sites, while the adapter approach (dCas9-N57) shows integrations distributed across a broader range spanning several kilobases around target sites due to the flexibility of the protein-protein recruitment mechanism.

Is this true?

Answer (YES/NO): NO